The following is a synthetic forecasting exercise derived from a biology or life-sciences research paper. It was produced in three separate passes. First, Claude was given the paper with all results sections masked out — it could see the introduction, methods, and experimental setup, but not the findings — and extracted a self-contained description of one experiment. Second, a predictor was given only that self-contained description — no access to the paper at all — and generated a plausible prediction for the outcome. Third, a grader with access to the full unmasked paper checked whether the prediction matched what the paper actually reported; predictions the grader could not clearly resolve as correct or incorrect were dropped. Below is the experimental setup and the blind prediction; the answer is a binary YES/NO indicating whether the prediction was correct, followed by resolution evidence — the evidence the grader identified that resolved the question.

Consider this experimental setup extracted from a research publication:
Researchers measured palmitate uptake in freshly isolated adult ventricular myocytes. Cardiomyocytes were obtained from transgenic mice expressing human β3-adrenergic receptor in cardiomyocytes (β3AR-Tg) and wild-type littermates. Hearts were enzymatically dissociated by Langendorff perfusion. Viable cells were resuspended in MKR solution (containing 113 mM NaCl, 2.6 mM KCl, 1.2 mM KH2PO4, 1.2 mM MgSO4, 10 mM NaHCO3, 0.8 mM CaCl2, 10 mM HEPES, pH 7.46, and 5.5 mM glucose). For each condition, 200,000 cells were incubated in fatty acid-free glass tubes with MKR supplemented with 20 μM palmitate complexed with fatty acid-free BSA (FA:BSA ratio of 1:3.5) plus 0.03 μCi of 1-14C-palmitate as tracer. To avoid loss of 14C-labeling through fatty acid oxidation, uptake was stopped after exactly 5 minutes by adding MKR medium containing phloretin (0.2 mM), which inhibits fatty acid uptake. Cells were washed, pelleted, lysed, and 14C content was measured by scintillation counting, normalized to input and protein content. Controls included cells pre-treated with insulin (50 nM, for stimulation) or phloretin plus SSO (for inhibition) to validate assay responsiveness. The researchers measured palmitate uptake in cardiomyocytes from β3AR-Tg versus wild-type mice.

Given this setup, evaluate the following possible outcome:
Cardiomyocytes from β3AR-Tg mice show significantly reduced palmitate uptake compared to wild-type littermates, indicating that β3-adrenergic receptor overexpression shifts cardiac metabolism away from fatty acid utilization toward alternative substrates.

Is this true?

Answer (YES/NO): NO